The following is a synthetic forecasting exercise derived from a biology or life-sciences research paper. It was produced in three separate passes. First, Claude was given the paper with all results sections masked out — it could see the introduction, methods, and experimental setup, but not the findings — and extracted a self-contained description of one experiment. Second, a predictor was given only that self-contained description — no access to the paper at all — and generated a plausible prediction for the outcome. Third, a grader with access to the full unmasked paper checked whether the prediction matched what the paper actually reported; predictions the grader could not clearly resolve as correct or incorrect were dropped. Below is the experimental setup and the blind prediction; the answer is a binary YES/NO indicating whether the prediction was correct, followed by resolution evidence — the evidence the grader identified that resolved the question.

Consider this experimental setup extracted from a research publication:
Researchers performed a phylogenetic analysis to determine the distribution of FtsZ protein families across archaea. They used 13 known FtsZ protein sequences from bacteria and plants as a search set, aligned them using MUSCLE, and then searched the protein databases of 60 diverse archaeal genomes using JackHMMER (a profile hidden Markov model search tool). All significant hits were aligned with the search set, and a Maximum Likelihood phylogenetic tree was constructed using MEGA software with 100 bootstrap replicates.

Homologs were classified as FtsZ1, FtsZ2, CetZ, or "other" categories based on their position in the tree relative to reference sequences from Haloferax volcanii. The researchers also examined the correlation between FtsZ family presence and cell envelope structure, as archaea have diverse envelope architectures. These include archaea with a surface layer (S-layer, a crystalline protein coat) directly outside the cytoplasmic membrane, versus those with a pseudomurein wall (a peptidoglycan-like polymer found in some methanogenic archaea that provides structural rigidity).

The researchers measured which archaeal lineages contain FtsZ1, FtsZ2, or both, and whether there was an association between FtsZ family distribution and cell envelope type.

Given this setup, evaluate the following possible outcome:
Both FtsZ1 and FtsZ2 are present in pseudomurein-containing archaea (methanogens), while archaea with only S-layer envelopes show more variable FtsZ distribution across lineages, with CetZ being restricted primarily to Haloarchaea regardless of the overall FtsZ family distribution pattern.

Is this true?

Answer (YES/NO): NO